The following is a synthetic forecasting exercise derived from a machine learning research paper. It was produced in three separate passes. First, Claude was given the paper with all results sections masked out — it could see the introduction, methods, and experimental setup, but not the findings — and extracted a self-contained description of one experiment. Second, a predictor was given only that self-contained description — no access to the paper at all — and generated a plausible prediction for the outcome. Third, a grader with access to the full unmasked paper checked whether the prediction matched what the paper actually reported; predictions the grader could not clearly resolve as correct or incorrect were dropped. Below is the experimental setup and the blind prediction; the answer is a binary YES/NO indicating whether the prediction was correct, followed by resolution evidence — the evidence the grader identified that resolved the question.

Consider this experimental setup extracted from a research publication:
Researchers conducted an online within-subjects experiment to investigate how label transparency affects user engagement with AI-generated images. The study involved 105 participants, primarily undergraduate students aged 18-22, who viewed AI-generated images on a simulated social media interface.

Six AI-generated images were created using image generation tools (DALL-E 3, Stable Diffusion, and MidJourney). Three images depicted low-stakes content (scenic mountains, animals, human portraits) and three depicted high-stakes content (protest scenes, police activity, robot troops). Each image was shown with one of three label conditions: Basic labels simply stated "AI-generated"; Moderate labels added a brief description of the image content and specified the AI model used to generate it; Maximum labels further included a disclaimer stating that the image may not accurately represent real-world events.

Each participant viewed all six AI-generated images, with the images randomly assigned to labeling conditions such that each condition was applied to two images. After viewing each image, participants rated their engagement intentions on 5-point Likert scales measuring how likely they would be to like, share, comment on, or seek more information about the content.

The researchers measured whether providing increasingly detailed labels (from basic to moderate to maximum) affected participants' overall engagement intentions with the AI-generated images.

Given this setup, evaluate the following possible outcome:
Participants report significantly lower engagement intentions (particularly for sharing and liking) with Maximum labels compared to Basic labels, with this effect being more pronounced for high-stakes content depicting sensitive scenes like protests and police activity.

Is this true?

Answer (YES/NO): NO